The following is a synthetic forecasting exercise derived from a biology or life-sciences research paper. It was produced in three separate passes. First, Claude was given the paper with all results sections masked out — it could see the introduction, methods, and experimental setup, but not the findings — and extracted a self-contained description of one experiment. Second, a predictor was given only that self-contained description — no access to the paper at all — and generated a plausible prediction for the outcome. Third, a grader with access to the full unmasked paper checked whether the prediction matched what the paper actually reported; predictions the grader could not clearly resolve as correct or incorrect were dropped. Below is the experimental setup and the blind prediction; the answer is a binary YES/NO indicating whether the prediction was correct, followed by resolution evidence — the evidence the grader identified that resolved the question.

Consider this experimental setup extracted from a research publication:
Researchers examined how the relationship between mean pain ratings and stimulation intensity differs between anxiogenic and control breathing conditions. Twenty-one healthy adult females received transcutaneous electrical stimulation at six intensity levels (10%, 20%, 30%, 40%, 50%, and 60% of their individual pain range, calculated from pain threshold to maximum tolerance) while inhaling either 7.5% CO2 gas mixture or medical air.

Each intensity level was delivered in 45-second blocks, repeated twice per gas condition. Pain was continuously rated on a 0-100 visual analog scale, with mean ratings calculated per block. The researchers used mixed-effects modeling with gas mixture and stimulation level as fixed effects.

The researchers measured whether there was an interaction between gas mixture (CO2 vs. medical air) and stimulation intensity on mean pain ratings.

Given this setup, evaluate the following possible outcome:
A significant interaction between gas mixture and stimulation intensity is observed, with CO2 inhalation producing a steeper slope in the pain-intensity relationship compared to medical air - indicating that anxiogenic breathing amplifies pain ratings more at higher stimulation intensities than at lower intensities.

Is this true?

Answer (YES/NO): NO